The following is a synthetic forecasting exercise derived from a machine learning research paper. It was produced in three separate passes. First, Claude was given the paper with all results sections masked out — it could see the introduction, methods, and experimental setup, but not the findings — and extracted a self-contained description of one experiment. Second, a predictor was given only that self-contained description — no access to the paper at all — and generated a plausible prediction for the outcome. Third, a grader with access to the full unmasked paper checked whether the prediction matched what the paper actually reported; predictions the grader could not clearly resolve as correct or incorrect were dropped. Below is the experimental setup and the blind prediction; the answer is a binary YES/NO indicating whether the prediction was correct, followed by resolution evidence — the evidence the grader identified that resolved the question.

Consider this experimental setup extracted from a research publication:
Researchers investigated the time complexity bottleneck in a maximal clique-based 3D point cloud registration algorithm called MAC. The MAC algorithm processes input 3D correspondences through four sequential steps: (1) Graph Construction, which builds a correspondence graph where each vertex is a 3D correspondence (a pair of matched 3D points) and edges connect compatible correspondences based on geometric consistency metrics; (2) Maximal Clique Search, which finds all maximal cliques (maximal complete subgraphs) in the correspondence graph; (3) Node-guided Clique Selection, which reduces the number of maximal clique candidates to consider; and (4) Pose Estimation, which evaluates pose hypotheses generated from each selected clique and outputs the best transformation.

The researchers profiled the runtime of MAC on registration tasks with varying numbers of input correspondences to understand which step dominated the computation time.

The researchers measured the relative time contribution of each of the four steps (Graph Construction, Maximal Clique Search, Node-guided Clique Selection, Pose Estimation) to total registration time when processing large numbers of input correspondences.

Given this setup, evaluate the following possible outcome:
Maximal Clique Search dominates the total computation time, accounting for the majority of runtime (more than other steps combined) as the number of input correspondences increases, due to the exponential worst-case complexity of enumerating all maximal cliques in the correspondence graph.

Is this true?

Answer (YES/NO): NO